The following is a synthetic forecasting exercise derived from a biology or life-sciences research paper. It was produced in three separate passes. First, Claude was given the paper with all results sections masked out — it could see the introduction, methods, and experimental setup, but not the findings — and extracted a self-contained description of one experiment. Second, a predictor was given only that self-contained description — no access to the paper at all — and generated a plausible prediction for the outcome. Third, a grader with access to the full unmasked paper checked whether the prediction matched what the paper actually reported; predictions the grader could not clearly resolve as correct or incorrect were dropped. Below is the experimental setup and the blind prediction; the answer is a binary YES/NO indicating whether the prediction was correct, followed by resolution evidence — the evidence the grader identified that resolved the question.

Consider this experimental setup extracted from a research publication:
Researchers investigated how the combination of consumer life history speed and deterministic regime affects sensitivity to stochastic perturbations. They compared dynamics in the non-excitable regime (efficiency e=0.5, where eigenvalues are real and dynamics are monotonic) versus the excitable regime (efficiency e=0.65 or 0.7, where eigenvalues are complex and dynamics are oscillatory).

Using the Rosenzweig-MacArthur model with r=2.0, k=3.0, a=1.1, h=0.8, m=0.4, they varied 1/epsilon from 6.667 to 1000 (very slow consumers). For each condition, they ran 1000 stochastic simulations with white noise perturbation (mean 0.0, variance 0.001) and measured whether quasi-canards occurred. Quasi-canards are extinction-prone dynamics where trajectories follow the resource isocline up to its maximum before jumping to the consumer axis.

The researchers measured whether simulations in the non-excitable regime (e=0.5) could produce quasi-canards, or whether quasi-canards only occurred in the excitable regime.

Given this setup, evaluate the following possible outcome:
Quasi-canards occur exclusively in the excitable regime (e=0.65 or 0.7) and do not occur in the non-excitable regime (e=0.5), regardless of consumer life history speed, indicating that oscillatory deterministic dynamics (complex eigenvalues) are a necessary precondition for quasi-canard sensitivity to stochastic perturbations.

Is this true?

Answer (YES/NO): NO